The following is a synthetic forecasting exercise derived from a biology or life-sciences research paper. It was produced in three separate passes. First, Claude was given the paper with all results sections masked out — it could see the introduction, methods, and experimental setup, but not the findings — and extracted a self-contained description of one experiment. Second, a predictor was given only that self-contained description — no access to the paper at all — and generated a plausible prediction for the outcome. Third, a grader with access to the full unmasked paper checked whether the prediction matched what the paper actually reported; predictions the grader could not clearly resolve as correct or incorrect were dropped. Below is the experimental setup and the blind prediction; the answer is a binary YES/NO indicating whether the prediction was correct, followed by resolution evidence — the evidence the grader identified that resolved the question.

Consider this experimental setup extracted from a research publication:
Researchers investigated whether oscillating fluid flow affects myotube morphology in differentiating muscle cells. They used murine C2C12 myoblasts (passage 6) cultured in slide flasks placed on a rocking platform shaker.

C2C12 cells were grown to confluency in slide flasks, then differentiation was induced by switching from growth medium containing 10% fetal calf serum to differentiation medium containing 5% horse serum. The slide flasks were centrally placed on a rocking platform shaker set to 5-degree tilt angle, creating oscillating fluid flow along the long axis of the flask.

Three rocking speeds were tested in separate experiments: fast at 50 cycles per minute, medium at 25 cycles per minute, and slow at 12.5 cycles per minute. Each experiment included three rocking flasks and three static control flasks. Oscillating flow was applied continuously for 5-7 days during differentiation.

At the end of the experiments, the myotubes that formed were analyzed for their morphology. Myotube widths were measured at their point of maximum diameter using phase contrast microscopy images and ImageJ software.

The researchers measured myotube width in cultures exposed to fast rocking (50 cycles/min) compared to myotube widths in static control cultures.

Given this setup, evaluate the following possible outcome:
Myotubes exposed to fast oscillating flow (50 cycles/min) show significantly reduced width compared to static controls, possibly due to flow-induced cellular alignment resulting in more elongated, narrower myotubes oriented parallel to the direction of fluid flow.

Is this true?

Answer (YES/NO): NO